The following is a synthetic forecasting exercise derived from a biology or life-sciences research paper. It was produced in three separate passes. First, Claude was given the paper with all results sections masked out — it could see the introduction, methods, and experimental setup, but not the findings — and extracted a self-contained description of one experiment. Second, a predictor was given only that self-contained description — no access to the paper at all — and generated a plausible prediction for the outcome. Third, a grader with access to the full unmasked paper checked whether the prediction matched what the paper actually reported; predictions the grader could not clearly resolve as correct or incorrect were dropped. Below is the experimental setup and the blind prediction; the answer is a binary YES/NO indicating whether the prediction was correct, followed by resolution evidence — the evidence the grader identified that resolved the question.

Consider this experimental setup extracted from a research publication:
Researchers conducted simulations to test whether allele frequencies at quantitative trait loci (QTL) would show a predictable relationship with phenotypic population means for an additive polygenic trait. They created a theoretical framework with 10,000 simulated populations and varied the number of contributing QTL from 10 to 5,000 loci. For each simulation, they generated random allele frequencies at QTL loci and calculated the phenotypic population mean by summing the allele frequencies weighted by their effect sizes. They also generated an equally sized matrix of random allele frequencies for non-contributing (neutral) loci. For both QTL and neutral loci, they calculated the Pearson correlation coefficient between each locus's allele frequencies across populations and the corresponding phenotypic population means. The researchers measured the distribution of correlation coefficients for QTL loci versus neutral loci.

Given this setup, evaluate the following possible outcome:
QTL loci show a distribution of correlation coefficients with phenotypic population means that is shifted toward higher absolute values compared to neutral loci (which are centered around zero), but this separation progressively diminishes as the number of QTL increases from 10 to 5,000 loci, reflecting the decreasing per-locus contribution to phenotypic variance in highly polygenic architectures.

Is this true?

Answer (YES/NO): YES